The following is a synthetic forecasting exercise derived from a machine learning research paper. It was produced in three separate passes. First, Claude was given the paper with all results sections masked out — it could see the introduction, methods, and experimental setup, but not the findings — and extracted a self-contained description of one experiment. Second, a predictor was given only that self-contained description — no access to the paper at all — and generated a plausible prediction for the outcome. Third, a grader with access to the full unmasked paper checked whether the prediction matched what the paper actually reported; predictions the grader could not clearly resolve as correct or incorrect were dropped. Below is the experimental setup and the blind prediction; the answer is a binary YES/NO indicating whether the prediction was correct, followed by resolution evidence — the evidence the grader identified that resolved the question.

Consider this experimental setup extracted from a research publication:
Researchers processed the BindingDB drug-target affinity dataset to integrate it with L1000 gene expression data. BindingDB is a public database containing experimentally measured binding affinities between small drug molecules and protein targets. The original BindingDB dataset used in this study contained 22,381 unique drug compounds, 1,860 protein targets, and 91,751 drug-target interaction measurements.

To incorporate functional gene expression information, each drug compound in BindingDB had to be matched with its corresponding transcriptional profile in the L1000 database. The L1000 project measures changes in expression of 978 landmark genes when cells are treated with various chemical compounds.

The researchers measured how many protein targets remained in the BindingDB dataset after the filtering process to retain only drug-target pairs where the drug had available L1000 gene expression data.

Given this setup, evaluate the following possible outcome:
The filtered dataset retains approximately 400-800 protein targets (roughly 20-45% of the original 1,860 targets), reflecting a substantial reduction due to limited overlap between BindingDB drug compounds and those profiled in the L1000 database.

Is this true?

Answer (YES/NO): YES